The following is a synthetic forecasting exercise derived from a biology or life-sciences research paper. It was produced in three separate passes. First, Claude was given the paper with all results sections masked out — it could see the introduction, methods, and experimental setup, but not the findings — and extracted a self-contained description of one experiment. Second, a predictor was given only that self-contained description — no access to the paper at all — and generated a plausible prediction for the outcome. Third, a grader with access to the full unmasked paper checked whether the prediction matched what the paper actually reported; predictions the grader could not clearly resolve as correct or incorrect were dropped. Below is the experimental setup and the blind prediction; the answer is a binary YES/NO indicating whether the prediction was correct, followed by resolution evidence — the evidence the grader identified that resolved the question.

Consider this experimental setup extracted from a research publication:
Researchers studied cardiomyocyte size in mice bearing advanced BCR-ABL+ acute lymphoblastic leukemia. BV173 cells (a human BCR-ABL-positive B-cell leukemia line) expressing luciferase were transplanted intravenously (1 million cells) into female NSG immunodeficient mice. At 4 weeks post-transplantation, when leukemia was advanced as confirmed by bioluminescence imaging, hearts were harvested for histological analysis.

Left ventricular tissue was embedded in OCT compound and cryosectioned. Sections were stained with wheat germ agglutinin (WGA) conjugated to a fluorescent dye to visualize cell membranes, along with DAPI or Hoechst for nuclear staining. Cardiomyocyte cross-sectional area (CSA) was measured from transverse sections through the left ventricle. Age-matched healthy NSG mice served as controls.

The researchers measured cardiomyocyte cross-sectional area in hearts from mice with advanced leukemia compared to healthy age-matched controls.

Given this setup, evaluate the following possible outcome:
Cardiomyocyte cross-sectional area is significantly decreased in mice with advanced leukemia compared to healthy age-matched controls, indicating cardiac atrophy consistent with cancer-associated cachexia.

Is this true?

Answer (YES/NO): YES